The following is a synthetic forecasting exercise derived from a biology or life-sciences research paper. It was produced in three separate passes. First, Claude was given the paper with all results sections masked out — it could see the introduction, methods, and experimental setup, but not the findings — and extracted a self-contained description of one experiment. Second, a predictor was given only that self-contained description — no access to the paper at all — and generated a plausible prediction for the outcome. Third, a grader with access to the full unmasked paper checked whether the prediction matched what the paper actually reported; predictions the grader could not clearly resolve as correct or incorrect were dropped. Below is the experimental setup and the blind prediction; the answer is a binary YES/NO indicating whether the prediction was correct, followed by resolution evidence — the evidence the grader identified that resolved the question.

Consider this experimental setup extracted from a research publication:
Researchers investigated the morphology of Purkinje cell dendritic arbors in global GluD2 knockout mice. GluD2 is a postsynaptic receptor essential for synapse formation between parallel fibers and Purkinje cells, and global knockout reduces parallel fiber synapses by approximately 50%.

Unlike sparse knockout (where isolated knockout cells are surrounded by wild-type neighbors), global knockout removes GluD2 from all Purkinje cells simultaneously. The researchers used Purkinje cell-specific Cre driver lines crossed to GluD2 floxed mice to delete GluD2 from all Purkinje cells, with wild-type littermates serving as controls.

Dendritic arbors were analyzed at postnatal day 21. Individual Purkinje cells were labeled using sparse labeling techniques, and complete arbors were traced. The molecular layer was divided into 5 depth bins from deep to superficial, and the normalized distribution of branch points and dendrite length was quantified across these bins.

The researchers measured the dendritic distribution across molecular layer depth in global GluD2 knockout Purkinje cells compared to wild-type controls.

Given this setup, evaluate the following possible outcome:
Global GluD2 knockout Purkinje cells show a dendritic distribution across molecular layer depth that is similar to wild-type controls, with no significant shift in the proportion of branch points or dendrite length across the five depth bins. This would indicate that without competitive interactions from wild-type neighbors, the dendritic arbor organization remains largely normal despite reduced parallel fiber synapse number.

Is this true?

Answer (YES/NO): YES